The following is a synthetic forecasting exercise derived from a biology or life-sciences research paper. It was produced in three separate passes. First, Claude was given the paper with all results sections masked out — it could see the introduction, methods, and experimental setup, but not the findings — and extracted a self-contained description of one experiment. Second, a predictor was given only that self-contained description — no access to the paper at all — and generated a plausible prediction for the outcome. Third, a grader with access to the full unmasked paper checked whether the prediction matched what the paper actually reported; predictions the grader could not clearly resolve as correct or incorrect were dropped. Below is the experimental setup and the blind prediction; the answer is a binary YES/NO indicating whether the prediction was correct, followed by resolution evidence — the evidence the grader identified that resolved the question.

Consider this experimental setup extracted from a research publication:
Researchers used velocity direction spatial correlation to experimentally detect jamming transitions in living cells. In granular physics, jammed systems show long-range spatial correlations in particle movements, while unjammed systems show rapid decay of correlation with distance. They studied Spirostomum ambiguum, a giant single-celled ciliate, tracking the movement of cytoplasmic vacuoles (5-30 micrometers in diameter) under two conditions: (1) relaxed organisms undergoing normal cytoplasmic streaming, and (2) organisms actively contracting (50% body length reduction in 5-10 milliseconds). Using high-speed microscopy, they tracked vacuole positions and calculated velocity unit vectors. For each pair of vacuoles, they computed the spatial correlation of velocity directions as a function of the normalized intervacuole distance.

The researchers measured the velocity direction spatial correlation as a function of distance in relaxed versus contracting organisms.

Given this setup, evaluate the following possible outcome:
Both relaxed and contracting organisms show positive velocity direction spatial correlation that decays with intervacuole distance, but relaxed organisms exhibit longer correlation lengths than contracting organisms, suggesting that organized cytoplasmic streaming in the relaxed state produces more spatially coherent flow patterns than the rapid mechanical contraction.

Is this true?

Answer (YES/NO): NO